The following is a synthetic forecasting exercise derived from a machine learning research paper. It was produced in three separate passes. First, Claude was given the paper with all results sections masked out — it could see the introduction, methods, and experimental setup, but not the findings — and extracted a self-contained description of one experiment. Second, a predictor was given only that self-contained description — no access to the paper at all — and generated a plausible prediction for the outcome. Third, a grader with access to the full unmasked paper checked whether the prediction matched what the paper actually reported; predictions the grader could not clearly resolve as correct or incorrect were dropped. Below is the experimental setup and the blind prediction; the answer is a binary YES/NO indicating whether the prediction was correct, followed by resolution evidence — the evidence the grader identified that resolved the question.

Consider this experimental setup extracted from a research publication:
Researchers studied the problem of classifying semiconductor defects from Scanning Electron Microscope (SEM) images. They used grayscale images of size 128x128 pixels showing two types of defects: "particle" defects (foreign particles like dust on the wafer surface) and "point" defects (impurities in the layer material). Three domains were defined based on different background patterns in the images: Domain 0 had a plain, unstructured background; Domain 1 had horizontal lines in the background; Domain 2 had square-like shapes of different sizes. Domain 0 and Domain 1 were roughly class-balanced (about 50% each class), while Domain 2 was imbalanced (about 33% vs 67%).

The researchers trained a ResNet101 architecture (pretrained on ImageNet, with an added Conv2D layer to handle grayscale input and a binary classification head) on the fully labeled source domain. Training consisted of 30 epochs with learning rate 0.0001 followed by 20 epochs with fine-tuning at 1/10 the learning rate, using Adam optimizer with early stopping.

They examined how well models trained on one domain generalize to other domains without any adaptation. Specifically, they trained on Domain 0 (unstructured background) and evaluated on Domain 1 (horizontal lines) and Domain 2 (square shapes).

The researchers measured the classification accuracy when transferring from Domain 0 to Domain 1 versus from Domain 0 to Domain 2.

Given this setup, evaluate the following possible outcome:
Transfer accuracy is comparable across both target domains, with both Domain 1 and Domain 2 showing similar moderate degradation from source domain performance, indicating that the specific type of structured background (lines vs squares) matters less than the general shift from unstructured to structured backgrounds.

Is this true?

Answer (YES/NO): NO